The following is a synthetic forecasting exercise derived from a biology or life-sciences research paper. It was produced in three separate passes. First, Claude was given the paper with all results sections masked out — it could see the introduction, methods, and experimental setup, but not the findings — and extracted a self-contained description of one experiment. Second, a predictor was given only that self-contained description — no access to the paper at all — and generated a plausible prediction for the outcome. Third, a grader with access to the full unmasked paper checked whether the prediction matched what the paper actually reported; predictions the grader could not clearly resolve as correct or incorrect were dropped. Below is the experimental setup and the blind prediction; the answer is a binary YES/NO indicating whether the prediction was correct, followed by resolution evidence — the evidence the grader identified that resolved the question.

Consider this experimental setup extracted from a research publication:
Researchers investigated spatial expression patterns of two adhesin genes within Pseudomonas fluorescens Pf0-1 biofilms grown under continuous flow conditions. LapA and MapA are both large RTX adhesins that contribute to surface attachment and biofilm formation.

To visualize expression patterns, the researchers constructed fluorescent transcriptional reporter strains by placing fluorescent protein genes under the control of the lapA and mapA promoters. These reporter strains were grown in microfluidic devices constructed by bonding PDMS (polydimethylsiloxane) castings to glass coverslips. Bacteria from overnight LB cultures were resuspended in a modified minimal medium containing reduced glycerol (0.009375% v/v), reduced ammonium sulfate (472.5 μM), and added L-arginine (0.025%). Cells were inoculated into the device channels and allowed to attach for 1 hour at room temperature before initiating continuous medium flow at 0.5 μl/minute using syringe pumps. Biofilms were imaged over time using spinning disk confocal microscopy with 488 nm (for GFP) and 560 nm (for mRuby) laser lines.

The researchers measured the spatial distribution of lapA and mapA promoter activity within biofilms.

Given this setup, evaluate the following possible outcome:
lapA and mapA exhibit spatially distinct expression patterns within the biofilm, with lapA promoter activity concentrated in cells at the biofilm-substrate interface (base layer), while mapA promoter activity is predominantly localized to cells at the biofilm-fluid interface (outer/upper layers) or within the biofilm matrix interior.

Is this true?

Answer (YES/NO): NO